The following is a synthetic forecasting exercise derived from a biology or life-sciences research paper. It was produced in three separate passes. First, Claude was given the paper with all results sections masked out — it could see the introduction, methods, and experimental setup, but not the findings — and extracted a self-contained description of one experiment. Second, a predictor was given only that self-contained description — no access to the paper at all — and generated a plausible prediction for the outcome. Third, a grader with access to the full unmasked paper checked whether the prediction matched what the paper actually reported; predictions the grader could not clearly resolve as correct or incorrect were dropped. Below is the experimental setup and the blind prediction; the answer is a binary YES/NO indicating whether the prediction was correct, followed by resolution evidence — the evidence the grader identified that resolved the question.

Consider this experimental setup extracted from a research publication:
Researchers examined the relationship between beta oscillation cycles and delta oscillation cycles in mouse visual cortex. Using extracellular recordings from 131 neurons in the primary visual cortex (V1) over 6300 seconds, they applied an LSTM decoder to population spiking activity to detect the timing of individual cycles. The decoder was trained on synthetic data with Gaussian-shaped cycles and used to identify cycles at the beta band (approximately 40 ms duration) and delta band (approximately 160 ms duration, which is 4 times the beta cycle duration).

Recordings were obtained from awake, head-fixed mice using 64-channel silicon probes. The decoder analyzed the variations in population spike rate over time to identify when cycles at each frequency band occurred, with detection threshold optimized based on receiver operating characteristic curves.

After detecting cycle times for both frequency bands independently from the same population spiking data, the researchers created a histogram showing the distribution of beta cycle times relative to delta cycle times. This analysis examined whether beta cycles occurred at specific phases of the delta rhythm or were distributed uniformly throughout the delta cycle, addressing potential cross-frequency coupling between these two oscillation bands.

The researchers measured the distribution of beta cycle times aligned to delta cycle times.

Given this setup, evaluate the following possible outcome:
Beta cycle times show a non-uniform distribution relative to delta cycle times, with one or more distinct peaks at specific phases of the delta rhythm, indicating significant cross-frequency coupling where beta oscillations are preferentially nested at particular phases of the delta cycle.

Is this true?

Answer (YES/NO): YES